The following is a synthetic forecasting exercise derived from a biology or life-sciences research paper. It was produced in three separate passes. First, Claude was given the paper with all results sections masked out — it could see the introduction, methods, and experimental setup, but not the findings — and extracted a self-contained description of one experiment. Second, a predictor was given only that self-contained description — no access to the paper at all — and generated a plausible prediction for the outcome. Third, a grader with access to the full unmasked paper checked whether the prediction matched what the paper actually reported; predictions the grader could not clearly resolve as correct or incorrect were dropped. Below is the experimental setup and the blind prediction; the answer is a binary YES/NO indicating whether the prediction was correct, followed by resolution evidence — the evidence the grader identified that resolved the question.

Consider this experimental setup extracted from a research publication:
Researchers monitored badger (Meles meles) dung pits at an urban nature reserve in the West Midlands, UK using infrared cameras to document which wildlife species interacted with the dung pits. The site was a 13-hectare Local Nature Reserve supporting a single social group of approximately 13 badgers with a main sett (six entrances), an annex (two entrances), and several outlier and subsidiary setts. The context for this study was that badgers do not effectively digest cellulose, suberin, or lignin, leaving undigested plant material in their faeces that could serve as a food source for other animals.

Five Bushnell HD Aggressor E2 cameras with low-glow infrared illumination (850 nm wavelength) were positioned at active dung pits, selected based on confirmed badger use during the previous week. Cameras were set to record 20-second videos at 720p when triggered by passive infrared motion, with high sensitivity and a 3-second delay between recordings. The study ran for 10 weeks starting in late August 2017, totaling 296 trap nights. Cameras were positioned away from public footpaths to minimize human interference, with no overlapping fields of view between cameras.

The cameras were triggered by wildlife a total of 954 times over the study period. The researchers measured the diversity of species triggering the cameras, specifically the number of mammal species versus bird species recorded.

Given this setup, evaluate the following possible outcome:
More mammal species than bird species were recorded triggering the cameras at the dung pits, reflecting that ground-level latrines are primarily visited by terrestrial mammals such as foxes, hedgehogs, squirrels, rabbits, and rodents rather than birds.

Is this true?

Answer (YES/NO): NO